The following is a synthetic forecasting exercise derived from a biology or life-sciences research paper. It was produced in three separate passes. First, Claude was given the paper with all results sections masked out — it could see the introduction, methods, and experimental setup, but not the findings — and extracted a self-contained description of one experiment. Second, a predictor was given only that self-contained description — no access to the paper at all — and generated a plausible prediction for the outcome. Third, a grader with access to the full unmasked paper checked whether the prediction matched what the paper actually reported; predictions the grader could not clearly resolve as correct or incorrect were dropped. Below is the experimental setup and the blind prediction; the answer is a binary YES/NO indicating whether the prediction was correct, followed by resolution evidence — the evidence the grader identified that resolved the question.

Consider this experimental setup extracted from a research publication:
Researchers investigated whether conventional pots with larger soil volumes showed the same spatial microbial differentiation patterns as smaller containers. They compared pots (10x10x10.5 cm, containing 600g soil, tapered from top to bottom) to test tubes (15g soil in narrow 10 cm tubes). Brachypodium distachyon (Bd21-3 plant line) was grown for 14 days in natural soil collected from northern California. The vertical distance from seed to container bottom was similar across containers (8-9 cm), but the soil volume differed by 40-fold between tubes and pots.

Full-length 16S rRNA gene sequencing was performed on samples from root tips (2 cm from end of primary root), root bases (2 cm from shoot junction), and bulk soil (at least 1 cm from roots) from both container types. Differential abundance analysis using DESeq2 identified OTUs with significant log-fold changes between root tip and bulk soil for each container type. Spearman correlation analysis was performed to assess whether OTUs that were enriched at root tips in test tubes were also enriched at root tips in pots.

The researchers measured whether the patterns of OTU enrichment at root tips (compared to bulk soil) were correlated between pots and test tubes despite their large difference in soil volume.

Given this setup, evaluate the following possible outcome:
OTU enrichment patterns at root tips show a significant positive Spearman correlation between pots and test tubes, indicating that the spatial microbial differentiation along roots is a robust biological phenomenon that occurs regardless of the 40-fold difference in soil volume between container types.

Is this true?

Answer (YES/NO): YES